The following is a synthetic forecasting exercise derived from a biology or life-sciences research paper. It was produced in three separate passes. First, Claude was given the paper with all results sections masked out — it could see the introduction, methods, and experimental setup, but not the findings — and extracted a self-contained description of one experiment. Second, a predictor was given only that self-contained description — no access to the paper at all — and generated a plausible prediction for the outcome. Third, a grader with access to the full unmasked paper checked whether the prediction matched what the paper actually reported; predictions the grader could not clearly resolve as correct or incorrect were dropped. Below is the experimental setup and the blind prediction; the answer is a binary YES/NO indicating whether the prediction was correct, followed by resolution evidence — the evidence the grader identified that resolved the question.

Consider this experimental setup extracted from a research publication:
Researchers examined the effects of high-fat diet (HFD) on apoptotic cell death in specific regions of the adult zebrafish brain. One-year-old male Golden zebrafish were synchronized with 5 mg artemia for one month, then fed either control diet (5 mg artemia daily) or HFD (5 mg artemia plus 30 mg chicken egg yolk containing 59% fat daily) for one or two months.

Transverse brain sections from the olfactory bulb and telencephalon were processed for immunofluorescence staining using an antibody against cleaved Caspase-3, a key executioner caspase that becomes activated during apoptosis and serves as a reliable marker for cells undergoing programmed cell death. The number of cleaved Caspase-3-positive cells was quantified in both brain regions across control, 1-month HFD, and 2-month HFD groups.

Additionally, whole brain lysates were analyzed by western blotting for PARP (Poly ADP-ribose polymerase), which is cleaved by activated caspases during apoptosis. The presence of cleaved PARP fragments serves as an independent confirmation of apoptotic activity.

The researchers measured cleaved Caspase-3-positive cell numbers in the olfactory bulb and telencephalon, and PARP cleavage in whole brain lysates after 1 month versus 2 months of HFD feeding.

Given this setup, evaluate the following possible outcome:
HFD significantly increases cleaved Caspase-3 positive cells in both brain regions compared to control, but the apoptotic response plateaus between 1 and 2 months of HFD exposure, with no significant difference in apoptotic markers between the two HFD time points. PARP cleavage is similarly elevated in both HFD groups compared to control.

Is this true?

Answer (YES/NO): NO